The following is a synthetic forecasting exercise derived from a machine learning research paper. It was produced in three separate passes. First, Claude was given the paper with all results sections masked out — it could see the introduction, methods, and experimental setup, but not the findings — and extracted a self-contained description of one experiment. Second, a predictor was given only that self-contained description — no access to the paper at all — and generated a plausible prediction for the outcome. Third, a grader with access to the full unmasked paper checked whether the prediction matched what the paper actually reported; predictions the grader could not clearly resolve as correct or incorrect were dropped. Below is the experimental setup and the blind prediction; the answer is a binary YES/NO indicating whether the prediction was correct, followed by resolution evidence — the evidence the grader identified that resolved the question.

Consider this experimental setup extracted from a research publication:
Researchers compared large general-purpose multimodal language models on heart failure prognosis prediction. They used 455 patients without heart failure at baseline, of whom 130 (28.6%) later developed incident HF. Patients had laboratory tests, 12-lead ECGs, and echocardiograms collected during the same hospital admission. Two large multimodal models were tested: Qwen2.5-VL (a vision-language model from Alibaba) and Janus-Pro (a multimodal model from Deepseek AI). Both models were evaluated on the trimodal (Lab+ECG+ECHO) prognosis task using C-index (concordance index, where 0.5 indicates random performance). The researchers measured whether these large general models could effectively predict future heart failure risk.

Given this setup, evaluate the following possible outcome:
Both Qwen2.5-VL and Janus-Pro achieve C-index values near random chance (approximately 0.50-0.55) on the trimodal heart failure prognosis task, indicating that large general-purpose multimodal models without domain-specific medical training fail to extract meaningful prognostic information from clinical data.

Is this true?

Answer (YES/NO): YES